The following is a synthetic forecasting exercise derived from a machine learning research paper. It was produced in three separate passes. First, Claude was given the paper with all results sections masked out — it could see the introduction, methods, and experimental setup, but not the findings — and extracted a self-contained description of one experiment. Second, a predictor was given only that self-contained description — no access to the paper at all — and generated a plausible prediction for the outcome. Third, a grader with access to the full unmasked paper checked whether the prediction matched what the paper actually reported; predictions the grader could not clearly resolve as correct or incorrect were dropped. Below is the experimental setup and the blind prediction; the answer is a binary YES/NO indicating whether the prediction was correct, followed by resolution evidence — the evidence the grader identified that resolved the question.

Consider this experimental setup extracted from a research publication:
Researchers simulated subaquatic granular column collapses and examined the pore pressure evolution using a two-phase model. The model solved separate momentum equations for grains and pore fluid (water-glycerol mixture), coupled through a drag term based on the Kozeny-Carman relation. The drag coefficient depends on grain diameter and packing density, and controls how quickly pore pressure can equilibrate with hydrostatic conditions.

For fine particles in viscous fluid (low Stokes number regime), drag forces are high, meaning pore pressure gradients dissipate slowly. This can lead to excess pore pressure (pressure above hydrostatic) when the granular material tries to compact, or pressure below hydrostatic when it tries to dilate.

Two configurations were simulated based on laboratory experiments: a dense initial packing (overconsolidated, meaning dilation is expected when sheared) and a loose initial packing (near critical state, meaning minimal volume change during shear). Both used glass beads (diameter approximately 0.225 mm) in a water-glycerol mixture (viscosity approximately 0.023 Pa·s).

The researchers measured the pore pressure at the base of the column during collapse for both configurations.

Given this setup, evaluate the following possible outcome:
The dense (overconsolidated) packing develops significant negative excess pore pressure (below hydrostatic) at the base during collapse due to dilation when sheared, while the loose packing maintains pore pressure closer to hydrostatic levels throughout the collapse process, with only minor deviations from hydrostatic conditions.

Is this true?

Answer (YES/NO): NO